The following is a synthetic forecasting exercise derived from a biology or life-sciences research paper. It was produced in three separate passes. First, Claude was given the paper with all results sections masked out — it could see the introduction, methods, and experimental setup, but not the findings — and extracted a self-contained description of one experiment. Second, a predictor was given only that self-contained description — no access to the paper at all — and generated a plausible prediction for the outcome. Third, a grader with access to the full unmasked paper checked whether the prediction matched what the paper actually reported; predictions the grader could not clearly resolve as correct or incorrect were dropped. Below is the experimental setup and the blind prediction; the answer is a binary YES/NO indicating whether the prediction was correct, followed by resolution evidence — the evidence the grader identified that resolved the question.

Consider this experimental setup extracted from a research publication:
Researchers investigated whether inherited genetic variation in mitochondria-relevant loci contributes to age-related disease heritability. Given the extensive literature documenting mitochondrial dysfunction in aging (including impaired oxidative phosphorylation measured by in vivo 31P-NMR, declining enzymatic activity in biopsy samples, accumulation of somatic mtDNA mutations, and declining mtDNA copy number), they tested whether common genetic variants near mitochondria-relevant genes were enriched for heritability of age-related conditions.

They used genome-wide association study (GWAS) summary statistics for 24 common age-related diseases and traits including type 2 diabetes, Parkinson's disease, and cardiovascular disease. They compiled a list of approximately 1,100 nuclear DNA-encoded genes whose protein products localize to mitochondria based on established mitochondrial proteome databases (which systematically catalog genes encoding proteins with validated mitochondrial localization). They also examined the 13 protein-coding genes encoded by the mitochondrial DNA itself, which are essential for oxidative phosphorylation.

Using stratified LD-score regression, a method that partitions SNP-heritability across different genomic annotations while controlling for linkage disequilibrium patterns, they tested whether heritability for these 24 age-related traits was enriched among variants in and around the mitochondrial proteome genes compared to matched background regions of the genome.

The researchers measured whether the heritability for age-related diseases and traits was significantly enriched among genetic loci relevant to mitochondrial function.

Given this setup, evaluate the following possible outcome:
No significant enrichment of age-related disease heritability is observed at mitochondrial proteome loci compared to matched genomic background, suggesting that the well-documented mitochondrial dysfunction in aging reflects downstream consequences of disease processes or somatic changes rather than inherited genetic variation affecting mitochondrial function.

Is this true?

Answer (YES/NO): YES